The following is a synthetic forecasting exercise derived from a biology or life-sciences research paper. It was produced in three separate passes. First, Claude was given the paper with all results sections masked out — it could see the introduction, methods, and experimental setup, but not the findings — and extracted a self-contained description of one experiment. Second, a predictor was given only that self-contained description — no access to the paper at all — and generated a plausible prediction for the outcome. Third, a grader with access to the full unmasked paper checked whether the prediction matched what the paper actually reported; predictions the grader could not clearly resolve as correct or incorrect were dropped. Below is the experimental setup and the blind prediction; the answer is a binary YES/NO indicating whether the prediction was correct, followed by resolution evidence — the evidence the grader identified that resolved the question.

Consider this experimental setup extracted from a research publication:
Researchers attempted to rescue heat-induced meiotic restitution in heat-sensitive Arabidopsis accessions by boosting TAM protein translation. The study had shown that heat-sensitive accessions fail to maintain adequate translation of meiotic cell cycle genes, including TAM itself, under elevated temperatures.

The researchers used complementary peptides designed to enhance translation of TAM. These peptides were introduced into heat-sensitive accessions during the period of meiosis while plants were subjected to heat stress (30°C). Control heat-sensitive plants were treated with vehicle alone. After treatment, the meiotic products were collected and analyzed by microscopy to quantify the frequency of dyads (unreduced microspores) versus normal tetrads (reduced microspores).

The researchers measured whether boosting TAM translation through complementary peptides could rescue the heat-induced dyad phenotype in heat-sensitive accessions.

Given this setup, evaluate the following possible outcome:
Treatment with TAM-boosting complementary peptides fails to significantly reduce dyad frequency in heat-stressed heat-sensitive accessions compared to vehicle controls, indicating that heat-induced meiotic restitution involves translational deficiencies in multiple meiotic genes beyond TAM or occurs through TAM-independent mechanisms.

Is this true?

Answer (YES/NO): NO